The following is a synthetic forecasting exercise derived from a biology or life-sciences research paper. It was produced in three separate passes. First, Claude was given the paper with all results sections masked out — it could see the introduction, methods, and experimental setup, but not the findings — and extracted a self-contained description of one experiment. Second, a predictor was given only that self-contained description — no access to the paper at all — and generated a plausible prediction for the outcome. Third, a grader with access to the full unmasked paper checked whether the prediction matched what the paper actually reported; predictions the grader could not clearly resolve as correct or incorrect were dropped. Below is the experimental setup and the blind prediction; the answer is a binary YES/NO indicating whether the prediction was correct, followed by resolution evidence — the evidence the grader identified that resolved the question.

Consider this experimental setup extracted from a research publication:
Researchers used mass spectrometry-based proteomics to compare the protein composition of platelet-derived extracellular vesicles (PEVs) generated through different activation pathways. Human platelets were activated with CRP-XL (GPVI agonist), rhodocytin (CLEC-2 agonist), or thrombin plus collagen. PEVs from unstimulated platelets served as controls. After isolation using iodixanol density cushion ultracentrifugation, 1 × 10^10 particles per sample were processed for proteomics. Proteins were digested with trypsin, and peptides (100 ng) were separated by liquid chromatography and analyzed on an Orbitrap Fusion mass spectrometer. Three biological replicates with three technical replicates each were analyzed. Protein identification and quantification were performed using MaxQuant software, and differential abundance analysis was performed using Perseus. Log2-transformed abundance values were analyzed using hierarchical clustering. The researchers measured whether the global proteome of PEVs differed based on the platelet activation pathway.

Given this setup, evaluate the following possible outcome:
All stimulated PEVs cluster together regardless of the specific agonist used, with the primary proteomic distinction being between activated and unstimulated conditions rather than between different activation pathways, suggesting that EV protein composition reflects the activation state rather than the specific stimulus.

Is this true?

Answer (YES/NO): YES